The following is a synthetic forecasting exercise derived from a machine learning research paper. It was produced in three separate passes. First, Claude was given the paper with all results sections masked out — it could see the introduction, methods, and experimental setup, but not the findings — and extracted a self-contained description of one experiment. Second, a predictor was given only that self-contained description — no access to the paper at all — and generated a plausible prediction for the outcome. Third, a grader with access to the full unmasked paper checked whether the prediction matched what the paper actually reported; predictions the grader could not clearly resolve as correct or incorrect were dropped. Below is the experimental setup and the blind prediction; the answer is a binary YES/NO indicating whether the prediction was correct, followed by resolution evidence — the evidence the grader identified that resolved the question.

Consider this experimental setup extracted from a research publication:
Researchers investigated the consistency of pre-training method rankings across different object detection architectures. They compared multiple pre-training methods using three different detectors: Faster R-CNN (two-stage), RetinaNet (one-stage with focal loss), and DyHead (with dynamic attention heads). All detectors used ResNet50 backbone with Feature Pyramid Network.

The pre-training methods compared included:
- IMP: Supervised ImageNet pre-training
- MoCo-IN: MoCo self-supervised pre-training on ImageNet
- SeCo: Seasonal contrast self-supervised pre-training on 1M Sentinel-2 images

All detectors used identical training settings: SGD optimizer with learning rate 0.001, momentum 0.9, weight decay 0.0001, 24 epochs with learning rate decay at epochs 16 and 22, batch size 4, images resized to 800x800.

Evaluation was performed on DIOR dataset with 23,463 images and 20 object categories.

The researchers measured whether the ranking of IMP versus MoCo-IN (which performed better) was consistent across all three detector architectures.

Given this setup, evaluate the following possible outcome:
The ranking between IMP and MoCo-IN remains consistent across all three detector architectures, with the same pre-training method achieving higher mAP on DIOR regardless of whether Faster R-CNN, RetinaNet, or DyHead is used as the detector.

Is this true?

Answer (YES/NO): NO